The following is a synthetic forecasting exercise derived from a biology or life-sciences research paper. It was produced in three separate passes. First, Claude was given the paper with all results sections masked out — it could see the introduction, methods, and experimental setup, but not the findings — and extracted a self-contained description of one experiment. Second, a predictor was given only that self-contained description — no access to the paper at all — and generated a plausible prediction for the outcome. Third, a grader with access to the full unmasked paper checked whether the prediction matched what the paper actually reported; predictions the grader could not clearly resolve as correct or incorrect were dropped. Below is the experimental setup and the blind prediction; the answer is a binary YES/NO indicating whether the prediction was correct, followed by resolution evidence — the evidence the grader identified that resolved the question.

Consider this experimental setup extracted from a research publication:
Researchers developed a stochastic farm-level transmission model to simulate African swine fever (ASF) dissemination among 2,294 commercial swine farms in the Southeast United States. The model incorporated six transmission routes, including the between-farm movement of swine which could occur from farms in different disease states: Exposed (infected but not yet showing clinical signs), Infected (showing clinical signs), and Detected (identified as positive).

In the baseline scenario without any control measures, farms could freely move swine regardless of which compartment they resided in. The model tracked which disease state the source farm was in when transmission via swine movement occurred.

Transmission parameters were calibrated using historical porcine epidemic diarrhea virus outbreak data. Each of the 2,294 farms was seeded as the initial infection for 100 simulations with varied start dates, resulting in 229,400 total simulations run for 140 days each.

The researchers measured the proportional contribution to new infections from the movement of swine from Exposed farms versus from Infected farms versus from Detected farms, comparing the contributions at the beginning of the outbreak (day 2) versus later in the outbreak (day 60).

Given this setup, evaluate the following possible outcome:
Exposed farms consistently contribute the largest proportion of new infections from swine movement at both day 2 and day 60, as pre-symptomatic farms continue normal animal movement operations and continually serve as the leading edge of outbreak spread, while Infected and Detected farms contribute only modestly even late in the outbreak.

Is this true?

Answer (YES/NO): NO